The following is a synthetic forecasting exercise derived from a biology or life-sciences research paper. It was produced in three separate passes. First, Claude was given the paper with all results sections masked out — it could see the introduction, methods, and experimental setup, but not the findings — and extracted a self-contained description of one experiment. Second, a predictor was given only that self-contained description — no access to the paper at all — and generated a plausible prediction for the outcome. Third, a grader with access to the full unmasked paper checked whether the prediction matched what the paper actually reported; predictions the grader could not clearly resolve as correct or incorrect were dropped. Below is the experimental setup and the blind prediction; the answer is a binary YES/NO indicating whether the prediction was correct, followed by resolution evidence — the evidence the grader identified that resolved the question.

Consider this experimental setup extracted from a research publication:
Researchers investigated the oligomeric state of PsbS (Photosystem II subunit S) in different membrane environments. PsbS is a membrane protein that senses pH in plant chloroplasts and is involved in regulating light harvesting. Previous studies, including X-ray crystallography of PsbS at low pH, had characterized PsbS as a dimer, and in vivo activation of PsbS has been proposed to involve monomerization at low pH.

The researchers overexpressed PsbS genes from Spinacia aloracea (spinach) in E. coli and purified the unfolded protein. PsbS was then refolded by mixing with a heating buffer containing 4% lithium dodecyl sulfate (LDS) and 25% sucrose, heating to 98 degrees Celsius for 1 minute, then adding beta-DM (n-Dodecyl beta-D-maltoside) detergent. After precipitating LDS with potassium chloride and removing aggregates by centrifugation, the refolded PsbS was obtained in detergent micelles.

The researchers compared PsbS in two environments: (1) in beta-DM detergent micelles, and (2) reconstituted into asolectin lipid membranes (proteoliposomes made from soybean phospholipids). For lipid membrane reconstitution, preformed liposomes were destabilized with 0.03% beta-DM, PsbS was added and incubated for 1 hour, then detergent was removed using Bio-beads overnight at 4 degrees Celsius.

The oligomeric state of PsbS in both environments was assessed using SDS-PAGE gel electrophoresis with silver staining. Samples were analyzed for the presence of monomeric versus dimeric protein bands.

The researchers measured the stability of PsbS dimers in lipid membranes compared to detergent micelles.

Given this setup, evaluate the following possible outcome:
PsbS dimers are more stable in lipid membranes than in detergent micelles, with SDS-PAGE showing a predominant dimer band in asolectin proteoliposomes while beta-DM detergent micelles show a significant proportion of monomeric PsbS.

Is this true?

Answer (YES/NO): NO